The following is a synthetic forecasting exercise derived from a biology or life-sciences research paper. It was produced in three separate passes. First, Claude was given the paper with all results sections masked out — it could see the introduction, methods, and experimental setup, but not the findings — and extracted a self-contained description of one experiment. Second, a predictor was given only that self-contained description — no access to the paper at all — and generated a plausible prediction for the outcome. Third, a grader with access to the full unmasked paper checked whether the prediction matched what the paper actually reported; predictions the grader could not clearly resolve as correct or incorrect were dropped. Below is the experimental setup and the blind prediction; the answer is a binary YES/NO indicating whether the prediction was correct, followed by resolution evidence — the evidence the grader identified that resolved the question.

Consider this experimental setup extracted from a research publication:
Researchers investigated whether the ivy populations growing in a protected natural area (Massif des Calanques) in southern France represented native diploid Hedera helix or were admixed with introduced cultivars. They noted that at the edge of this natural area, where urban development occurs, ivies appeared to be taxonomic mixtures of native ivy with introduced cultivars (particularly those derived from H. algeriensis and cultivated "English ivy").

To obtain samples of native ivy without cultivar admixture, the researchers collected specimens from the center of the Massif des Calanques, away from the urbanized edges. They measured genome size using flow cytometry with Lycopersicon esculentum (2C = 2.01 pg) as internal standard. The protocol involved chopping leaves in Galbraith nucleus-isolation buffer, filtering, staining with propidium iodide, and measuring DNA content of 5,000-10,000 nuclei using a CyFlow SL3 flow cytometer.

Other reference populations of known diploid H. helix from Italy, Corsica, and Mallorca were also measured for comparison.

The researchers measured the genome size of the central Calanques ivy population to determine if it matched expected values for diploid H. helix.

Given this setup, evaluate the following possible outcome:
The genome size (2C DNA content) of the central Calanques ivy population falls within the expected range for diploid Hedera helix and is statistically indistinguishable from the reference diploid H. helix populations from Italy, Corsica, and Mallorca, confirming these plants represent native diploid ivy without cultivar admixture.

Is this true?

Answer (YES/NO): YES